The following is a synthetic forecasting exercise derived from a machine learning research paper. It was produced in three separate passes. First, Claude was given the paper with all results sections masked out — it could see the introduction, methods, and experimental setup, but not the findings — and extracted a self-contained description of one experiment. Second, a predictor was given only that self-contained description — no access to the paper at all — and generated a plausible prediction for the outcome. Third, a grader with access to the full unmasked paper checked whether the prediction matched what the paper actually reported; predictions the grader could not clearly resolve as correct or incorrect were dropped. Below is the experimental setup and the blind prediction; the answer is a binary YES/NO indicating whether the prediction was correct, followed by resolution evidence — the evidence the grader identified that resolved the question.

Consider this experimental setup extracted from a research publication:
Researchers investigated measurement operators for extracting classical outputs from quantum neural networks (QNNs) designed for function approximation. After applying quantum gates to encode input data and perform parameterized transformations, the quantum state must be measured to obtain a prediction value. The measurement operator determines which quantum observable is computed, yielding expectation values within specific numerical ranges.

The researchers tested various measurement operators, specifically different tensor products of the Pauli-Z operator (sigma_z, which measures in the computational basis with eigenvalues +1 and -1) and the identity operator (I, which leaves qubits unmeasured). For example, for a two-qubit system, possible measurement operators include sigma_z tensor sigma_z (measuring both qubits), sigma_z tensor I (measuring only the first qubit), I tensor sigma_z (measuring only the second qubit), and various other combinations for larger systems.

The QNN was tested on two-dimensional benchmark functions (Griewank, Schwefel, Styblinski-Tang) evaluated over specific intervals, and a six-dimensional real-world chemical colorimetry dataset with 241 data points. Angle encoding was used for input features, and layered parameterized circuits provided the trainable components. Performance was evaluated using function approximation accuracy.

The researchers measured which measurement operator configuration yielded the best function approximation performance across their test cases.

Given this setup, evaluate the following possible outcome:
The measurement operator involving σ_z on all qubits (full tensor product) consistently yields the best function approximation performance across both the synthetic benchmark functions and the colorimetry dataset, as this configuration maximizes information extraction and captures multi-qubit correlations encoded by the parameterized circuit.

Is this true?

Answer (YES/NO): YES